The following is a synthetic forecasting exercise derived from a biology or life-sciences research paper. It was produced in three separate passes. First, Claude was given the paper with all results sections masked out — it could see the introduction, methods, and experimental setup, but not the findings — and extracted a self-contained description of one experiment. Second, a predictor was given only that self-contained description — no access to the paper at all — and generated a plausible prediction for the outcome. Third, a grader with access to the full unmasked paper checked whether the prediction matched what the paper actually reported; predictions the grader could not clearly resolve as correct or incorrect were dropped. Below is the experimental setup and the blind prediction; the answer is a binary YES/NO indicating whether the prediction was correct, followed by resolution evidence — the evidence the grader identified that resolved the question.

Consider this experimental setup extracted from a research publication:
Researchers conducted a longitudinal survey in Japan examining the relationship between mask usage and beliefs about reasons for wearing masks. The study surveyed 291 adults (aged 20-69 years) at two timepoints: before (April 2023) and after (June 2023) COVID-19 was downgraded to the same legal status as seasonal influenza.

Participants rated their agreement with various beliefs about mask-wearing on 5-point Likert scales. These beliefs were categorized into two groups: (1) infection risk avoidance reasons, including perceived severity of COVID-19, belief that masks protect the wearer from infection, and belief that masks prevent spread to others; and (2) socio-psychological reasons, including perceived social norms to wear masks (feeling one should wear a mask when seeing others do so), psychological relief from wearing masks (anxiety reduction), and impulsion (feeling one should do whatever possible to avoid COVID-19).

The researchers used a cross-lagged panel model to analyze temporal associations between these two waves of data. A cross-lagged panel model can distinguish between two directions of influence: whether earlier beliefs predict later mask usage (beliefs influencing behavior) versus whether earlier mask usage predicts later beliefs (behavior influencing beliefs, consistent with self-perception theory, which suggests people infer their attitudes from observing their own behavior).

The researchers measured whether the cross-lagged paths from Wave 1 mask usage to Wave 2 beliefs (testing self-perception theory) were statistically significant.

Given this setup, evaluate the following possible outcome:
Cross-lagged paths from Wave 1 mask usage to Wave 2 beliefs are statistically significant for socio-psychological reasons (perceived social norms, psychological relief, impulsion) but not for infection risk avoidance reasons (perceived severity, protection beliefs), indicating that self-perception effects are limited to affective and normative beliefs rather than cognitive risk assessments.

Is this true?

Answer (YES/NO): NO